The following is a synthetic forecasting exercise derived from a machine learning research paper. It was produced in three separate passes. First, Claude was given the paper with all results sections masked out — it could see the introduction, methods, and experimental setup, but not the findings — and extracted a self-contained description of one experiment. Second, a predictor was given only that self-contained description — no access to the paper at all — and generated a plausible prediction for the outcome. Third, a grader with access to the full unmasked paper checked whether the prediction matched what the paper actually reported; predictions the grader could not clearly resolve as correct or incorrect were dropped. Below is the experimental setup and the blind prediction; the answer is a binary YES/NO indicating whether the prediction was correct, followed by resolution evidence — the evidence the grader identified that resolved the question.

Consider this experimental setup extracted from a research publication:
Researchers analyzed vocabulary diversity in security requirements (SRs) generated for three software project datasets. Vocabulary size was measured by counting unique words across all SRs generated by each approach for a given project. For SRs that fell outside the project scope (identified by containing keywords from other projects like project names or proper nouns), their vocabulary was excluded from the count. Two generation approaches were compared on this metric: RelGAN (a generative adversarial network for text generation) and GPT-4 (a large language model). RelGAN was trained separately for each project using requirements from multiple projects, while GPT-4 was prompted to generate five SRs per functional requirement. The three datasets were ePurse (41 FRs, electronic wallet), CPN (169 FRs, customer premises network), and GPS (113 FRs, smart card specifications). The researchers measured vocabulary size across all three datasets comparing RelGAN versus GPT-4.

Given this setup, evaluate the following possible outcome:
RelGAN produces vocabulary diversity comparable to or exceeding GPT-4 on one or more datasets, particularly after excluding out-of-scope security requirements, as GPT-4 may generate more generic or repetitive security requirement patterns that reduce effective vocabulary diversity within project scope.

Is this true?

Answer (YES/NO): NO